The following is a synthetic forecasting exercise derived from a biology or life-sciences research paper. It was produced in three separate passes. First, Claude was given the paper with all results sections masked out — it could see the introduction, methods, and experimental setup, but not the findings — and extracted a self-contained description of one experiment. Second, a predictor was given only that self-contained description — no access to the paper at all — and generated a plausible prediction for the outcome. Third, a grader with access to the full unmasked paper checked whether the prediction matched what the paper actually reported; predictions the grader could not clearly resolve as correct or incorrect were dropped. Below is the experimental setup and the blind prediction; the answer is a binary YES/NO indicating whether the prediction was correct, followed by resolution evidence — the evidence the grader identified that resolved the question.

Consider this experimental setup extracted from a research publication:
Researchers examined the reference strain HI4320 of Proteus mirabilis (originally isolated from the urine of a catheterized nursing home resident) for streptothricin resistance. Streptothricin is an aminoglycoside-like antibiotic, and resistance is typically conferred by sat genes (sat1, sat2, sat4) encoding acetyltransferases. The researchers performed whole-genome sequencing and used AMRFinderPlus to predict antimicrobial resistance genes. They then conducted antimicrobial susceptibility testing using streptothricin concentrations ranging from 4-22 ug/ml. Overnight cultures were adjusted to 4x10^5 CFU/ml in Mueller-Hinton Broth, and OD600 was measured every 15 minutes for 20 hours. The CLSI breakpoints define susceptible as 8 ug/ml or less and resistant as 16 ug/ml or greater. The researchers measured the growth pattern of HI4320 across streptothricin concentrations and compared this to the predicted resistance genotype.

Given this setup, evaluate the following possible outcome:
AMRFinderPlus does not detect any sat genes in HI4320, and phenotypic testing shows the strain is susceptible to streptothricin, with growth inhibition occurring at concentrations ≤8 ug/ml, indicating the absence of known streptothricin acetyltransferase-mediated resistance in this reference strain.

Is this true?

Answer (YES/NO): NO